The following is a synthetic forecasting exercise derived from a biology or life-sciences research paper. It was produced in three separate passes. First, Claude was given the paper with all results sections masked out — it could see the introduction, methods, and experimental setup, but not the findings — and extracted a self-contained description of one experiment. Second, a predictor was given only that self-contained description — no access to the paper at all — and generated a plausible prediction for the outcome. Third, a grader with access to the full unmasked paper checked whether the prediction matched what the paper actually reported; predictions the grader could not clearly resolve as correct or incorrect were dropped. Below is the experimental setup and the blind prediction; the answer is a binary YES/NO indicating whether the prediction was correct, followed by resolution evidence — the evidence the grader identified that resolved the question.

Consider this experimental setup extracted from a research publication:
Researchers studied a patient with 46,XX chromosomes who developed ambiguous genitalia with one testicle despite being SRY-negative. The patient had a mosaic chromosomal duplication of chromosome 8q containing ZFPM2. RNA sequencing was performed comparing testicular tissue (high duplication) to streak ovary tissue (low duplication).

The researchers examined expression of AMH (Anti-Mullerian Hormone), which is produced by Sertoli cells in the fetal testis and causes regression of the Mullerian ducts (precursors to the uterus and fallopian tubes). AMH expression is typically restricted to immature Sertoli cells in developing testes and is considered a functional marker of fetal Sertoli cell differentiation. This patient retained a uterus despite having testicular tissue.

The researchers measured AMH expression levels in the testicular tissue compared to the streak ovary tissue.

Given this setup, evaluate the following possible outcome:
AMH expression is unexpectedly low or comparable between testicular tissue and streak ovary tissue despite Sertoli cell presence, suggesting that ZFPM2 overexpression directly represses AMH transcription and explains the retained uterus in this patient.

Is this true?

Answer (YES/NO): NO